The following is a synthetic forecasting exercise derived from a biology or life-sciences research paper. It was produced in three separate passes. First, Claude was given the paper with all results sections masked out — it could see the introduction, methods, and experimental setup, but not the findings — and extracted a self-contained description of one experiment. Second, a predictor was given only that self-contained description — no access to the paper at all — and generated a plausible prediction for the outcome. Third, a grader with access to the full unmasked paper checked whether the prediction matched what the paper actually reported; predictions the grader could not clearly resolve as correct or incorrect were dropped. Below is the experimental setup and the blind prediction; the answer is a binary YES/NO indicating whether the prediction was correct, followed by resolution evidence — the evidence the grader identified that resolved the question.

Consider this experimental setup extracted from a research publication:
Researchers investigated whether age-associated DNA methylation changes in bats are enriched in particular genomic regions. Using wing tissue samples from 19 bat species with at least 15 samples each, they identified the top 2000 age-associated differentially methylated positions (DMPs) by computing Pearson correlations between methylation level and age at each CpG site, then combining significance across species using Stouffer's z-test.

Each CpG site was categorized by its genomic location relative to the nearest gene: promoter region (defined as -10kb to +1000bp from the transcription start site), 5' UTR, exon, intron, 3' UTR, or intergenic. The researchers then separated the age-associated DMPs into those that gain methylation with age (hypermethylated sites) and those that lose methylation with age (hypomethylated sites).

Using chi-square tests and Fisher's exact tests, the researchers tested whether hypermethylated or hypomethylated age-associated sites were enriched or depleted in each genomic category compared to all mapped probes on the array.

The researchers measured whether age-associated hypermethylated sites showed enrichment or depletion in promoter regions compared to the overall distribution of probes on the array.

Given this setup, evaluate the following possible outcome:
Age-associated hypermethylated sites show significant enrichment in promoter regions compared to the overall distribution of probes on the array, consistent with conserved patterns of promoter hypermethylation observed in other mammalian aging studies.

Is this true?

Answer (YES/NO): YES